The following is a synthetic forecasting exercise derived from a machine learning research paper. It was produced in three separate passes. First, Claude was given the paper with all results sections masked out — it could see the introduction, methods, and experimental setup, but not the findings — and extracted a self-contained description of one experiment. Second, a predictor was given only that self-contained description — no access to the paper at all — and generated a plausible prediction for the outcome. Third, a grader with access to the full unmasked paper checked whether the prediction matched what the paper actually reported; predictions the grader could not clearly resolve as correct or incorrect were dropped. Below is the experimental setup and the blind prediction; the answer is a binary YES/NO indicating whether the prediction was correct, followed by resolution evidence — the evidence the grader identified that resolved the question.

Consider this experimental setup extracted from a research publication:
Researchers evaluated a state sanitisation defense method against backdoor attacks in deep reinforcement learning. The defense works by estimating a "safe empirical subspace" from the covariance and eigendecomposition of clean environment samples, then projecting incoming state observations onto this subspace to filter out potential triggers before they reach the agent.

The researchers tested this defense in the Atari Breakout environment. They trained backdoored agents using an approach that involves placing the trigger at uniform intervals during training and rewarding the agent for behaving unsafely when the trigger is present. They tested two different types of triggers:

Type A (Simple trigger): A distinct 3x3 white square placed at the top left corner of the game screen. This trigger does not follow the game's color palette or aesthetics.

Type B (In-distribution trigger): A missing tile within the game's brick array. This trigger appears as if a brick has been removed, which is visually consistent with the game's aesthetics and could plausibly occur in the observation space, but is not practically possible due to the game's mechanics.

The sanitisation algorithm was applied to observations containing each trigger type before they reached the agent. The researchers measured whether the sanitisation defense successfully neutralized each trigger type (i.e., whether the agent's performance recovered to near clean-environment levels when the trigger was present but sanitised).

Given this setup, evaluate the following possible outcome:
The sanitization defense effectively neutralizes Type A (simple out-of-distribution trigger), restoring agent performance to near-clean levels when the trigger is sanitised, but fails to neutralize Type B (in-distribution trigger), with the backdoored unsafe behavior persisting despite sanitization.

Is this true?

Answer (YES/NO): YES